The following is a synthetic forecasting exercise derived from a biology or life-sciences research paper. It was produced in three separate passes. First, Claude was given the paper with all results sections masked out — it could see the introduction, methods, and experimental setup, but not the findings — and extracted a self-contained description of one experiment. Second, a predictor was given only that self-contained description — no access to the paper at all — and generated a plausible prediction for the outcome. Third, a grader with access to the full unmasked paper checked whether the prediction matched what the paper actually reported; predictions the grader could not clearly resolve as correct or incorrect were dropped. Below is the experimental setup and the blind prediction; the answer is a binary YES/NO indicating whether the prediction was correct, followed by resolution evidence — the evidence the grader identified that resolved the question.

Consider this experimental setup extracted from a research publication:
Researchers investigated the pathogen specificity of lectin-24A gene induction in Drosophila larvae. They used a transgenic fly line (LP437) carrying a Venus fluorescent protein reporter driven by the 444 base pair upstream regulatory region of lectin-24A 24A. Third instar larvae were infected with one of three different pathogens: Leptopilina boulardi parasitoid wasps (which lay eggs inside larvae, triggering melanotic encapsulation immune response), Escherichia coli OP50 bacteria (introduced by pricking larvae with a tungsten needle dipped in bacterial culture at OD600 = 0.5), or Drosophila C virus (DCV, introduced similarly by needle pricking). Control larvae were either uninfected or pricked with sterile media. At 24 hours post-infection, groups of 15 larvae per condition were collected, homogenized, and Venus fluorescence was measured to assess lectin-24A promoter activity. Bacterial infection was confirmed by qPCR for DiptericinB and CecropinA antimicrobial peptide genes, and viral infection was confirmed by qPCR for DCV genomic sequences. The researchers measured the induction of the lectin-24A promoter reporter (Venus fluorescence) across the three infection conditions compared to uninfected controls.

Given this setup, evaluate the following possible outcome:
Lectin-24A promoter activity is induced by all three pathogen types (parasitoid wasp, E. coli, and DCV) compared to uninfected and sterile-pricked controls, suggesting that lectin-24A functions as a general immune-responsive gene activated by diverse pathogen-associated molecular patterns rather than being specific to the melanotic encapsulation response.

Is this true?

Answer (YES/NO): NO